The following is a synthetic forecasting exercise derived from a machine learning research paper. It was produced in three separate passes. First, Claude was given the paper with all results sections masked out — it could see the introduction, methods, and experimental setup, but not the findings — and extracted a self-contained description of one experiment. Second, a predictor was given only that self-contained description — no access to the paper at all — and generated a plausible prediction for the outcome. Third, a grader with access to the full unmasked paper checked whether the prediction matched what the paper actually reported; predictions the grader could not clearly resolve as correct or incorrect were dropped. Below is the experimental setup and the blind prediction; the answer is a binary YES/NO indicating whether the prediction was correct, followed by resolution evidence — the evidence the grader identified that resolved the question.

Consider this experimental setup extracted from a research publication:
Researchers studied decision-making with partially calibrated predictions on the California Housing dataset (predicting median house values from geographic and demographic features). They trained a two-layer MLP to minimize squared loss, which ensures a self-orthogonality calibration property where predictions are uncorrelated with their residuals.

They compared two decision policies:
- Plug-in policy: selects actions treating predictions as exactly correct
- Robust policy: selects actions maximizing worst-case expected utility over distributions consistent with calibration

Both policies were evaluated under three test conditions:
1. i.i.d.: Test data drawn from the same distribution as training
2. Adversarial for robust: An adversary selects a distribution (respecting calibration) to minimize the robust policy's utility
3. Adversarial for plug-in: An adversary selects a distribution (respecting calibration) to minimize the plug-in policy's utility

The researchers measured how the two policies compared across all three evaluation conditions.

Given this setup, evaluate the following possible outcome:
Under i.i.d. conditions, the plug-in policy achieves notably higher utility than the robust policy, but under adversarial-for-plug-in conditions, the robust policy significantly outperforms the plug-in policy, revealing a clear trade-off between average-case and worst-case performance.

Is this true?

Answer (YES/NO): NO